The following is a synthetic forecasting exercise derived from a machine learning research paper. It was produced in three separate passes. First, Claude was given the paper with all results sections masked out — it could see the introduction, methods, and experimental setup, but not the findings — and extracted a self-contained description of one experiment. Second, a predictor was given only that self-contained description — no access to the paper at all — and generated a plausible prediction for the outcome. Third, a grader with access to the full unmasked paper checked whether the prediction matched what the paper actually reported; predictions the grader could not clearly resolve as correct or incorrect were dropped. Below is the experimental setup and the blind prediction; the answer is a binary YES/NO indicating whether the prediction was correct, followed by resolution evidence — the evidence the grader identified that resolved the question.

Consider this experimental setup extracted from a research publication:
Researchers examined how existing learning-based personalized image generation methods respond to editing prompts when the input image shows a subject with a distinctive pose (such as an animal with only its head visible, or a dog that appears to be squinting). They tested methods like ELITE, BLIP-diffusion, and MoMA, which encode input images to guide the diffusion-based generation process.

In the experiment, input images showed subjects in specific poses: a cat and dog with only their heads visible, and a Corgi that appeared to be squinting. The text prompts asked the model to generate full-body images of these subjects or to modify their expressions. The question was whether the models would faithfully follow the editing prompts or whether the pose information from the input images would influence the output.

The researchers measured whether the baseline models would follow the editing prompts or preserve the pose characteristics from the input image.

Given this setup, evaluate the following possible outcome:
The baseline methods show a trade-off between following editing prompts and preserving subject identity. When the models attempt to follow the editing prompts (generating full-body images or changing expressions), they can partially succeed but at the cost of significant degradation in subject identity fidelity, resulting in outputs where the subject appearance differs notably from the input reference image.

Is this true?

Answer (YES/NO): NO